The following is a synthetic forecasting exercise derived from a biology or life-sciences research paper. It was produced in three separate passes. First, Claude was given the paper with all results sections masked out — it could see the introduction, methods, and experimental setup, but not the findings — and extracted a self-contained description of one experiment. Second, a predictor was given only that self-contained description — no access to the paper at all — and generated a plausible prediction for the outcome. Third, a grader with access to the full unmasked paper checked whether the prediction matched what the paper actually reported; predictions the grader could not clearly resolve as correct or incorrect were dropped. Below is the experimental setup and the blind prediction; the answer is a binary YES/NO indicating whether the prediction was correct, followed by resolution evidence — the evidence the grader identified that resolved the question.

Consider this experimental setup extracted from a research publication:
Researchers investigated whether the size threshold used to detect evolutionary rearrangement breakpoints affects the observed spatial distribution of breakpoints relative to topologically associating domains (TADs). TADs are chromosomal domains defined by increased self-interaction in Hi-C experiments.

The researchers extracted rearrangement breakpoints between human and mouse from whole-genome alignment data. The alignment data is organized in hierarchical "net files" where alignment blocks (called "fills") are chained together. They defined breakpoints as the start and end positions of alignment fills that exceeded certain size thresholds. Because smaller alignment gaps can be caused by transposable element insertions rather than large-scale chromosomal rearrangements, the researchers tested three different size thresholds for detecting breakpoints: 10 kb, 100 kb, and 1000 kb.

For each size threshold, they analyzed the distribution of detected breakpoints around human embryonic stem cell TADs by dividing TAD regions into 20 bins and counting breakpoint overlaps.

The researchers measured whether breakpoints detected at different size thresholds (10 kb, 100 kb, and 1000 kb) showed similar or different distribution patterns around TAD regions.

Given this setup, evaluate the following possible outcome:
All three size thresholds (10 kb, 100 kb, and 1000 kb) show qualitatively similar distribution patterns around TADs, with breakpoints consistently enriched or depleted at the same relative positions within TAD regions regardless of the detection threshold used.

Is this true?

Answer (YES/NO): YES